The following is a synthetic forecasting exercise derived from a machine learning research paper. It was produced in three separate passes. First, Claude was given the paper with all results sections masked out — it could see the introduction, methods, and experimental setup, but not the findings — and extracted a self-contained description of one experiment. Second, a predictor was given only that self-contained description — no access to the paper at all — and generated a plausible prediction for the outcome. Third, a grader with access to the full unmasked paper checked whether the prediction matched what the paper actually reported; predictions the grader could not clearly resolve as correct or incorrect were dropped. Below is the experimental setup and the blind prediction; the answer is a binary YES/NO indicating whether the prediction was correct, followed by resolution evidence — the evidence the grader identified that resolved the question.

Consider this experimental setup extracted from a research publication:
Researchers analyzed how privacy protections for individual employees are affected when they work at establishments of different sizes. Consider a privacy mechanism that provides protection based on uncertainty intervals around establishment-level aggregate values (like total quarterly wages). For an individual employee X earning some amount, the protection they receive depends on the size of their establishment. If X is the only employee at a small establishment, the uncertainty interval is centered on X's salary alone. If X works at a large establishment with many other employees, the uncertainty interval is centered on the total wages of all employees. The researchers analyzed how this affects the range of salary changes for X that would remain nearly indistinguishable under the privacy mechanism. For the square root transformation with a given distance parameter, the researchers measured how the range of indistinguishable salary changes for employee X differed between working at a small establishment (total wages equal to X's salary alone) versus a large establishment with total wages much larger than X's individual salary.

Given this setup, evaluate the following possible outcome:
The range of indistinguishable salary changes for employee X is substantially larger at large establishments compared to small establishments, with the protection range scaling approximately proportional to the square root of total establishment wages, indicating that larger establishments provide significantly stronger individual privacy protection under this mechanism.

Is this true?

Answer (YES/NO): YES